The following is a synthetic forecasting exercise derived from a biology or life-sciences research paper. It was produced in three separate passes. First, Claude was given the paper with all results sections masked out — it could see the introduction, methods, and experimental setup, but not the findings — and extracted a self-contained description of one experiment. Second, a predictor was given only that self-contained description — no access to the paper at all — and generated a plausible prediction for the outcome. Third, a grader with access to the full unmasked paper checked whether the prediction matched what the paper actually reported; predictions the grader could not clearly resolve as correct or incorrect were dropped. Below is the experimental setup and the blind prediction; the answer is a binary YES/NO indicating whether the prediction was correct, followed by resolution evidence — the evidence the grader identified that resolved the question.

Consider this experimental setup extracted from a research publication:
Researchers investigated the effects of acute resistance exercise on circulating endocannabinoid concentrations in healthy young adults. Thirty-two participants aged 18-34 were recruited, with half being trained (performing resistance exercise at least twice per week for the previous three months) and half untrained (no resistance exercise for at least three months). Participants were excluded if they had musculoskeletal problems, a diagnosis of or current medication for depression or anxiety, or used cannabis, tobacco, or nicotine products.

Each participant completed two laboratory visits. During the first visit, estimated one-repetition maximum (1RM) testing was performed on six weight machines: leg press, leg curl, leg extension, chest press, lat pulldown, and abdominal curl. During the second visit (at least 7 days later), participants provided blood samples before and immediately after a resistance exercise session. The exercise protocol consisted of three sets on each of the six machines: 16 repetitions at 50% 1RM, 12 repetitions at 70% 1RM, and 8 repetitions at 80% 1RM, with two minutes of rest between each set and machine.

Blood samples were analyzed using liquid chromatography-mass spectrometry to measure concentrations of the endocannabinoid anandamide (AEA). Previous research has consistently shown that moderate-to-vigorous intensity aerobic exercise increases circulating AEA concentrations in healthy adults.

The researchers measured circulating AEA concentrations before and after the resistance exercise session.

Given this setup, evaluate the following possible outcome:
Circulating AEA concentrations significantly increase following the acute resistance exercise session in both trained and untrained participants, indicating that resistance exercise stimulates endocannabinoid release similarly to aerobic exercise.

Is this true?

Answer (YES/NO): NO